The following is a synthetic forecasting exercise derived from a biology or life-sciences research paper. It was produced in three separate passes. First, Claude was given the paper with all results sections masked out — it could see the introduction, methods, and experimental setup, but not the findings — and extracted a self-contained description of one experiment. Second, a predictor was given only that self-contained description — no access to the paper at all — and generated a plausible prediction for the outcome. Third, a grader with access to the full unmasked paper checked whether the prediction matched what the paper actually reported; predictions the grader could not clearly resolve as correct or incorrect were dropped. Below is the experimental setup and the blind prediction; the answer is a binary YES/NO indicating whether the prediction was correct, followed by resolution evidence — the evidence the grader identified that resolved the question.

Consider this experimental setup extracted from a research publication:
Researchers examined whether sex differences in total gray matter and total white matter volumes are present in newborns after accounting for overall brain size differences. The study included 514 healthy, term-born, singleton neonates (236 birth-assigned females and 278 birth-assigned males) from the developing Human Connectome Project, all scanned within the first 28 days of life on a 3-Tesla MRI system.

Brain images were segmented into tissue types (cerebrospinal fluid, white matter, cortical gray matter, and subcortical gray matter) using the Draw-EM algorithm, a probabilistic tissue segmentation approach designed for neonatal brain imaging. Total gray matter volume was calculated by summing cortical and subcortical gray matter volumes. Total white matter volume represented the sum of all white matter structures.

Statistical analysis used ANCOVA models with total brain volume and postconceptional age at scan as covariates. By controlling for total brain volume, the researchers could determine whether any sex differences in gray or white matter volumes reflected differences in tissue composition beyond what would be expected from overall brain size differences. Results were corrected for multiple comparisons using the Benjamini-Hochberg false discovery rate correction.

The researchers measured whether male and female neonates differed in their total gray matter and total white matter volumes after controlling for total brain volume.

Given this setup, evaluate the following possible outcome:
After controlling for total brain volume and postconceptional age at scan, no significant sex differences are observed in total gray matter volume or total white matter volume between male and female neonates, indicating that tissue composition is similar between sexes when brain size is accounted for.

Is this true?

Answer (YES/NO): NO